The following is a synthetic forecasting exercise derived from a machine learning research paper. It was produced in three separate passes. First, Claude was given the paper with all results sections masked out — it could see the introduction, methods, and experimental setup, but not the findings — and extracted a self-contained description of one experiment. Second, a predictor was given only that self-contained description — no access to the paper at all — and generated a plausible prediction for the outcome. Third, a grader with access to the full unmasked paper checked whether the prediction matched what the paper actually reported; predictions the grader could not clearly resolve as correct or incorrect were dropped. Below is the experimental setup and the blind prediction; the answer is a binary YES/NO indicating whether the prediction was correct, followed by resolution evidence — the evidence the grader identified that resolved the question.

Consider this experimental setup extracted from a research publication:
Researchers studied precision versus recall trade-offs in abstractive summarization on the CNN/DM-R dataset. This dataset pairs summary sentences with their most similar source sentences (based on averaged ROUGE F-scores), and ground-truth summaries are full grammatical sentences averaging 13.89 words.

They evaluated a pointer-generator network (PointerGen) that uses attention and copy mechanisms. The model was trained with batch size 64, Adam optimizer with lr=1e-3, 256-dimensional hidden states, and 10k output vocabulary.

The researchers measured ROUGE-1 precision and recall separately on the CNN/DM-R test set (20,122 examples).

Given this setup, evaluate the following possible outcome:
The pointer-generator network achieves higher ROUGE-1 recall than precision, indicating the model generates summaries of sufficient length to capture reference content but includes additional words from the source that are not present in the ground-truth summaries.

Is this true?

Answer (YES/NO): NO